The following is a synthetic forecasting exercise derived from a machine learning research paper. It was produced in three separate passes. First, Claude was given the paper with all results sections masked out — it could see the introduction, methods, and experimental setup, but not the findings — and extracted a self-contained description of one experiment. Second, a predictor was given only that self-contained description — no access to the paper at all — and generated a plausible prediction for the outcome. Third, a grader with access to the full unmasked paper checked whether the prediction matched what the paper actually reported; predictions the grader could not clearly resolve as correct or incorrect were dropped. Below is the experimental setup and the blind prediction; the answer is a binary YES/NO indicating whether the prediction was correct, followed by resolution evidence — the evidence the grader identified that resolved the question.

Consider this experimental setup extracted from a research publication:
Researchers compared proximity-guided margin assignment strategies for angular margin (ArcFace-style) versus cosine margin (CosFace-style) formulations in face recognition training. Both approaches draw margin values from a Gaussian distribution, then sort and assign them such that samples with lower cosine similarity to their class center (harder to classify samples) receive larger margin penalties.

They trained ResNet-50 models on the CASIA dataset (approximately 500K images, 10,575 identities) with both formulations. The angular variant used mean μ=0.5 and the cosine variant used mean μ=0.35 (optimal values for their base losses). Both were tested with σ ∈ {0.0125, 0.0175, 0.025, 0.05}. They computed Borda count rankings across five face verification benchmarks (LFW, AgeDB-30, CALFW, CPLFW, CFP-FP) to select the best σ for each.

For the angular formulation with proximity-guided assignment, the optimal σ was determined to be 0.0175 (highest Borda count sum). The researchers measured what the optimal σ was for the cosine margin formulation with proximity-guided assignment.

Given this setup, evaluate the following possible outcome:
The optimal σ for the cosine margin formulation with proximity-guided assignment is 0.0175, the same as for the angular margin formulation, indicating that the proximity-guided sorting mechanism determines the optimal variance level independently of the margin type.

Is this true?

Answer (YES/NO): NO